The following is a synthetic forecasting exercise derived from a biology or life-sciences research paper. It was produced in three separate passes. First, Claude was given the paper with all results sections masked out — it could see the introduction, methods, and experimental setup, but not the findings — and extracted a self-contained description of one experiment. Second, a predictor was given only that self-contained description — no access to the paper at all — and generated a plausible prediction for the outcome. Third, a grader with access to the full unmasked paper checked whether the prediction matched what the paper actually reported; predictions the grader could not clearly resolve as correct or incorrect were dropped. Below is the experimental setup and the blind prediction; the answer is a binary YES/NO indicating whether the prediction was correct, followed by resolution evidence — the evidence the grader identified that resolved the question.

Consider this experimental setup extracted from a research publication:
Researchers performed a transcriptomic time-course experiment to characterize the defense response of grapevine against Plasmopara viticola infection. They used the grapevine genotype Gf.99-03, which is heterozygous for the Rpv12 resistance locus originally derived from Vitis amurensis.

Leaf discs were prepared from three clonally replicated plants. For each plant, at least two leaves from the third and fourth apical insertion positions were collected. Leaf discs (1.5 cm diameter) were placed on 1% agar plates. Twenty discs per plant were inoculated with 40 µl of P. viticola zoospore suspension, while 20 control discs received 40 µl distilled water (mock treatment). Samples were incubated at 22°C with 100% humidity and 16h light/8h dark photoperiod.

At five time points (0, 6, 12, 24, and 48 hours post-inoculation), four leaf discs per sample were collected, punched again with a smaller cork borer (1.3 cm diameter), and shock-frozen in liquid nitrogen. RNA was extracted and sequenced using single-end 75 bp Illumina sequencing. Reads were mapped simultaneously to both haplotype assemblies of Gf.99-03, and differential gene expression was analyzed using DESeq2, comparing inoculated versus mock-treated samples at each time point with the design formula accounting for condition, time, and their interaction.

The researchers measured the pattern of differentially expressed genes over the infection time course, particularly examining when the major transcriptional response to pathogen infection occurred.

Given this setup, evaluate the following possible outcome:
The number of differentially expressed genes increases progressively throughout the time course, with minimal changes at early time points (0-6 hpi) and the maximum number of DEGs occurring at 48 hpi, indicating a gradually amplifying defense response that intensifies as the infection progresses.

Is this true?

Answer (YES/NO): NO